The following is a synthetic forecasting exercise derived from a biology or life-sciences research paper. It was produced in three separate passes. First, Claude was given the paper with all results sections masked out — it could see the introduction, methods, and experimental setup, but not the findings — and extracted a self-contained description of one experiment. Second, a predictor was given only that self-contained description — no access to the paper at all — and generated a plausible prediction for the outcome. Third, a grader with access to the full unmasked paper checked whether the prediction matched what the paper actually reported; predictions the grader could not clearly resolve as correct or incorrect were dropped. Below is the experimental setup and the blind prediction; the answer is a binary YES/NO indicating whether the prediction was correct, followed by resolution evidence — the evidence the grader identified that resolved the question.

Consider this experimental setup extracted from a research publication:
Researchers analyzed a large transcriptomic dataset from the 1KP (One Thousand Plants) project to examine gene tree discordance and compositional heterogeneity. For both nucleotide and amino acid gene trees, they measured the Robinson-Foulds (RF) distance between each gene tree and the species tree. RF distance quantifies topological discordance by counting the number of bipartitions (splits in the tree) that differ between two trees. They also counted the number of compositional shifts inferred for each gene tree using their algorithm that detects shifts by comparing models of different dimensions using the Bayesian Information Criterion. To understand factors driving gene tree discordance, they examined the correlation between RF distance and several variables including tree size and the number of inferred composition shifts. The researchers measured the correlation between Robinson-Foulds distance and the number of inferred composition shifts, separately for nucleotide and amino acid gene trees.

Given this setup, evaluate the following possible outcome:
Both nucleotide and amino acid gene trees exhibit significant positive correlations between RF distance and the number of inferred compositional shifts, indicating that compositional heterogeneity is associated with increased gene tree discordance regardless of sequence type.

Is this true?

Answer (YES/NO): NO